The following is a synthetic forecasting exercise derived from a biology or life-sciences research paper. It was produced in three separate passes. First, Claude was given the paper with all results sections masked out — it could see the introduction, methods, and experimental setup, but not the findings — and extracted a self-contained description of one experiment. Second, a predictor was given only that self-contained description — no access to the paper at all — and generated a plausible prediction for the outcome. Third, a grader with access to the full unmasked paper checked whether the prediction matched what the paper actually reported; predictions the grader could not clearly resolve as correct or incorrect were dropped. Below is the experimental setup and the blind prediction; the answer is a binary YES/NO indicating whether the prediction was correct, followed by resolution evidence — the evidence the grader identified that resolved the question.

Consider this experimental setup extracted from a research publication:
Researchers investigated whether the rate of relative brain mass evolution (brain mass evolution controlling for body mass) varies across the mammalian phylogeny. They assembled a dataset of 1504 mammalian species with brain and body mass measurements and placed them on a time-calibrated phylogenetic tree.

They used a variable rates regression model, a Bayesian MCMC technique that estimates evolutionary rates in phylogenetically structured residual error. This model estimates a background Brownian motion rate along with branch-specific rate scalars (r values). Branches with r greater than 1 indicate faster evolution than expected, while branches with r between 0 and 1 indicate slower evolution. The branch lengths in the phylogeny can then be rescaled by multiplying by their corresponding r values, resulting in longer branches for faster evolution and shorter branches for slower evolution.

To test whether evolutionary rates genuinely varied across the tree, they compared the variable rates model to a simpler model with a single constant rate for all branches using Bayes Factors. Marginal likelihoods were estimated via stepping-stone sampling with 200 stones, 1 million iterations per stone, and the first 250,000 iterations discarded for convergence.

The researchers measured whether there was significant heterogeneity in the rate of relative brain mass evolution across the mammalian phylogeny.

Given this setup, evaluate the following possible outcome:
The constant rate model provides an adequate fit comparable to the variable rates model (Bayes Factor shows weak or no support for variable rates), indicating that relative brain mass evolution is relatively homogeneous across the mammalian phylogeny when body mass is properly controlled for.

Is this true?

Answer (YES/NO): NO